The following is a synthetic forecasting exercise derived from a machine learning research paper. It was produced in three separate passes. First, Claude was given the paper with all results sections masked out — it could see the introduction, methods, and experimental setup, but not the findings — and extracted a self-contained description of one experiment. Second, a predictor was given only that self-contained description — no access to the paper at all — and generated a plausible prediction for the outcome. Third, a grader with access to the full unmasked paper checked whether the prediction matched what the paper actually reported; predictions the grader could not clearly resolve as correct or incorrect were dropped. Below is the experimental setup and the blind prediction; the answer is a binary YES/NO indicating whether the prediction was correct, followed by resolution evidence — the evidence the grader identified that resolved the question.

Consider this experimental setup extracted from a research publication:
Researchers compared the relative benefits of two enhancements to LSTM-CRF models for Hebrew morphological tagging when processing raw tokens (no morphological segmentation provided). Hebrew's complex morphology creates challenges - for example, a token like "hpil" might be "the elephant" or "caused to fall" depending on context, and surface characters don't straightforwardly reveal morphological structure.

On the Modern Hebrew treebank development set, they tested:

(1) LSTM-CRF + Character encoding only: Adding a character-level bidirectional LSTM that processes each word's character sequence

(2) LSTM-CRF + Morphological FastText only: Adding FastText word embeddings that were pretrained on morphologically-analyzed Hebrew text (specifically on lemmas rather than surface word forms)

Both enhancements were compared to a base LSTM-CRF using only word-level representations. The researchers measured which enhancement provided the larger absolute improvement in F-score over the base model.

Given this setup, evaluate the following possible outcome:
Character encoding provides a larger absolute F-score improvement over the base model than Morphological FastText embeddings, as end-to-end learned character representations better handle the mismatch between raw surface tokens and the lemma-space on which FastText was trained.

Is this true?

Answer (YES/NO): NO